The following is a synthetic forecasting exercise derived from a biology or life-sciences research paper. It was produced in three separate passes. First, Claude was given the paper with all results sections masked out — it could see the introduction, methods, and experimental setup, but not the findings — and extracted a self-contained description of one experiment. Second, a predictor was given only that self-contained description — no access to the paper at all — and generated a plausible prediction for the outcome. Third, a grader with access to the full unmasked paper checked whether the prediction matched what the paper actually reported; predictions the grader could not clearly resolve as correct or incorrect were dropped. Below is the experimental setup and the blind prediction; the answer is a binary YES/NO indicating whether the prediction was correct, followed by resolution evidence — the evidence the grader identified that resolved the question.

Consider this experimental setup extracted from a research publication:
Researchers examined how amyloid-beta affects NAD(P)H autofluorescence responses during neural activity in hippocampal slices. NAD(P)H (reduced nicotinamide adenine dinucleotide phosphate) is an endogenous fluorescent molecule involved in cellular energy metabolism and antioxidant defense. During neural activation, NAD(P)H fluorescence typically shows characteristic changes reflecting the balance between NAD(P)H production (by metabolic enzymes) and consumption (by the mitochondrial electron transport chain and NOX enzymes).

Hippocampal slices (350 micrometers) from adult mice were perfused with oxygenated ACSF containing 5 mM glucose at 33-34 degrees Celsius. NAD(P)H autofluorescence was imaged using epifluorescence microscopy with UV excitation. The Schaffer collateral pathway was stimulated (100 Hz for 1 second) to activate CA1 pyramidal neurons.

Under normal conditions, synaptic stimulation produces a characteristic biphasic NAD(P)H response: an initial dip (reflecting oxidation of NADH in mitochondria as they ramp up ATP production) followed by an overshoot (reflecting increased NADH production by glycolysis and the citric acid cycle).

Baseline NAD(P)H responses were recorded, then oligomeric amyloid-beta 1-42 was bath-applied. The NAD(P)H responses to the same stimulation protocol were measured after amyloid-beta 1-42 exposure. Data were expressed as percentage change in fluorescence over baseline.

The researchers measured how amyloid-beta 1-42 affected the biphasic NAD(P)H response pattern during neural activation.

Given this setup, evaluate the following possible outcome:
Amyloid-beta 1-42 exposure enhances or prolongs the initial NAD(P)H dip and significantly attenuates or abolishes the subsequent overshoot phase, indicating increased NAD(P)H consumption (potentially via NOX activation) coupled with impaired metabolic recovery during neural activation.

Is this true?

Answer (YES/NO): YES